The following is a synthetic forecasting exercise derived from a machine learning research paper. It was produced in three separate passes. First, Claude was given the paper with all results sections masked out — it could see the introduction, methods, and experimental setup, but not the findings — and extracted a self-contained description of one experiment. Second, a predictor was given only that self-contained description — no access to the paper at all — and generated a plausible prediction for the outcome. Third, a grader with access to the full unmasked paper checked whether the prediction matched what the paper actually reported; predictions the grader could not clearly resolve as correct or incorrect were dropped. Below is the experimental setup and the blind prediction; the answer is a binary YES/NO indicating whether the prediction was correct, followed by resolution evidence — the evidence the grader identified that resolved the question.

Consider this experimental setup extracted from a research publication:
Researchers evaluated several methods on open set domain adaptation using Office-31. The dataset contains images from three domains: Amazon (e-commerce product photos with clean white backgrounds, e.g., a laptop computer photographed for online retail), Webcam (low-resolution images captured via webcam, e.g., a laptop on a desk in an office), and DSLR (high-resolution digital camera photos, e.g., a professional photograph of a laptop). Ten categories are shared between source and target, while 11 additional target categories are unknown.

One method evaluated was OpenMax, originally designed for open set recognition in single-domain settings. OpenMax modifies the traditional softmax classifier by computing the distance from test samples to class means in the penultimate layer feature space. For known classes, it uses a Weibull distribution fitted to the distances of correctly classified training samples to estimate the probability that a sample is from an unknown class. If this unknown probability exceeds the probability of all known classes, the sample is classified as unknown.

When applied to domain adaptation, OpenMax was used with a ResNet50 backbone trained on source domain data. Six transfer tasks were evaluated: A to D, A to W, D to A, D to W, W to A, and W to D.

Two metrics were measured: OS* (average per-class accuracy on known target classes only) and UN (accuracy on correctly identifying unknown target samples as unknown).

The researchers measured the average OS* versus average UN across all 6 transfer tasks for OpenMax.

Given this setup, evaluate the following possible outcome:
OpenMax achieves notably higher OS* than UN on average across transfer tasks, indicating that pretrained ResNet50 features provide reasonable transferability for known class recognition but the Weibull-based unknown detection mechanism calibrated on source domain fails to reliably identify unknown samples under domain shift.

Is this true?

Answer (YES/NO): NO